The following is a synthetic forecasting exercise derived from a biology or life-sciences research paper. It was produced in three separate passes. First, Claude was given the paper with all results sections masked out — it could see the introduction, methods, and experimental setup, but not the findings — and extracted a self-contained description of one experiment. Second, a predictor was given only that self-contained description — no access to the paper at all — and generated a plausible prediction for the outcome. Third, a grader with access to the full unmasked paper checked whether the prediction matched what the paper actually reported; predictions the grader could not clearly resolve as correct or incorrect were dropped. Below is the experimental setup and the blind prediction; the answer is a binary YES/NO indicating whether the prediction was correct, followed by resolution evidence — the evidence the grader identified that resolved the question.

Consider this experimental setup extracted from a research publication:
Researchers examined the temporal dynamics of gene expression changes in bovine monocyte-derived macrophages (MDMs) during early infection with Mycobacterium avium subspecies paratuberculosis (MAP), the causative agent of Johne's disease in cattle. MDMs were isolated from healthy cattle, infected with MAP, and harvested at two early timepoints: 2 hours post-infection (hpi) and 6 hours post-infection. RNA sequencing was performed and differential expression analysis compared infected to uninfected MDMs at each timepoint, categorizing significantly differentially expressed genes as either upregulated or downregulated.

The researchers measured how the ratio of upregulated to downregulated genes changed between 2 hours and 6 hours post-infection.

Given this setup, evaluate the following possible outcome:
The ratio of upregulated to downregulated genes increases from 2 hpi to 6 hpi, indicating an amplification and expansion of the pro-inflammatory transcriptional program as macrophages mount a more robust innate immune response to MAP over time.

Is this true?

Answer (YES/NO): NO